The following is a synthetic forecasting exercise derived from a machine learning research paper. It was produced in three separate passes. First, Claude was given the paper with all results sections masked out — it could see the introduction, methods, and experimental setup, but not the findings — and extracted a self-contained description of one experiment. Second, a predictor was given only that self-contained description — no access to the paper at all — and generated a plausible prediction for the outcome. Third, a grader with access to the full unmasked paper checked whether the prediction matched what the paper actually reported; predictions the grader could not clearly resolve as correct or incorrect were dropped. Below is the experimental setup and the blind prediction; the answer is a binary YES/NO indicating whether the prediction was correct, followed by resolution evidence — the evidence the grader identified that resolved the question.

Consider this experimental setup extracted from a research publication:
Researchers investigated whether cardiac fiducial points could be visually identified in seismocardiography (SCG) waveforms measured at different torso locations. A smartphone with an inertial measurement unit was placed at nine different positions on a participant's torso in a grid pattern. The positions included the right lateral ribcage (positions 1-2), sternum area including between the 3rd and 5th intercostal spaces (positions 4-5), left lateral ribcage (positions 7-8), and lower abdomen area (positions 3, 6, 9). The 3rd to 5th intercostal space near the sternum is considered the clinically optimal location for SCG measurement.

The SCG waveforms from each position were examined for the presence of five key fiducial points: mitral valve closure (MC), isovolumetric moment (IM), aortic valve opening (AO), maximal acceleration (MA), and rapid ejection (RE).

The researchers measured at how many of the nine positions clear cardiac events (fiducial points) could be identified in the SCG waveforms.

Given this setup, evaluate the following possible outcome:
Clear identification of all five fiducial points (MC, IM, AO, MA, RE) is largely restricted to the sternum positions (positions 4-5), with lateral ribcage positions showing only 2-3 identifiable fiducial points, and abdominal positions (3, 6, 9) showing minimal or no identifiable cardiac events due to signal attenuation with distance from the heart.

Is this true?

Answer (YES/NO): NO